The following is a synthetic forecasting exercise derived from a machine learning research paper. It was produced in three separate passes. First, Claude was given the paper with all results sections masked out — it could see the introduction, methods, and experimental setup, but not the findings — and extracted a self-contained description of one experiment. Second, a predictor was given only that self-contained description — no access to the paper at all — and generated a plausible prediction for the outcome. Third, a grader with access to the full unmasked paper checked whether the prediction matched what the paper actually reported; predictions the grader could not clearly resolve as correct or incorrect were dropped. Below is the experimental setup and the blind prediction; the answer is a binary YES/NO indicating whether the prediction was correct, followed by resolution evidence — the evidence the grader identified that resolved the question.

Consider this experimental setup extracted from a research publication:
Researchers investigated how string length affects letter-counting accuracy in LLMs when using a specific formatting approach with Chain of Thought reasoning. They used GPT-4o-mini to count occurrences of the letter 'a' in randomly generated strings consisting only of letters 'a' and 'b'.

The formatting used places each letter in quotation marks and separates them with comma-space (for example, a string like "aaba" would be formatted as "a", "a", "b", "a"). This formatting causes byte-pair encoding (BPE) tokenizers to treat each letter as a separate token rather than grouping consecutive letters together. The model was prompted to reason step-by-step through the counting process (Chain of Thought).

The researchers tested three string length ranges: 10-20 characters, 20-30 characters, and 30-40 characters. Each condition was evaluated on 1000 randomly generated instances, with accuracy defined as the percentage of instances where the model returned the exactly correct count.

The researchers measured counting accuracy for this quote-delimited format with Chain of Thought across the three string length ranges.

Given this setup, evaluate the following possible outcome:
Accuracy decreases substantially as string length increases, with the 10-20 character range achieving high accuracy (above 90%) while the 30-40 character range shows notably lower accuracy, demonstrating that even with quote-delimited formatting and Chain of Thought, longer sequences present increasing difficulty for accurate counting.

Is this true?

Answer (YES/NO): YES